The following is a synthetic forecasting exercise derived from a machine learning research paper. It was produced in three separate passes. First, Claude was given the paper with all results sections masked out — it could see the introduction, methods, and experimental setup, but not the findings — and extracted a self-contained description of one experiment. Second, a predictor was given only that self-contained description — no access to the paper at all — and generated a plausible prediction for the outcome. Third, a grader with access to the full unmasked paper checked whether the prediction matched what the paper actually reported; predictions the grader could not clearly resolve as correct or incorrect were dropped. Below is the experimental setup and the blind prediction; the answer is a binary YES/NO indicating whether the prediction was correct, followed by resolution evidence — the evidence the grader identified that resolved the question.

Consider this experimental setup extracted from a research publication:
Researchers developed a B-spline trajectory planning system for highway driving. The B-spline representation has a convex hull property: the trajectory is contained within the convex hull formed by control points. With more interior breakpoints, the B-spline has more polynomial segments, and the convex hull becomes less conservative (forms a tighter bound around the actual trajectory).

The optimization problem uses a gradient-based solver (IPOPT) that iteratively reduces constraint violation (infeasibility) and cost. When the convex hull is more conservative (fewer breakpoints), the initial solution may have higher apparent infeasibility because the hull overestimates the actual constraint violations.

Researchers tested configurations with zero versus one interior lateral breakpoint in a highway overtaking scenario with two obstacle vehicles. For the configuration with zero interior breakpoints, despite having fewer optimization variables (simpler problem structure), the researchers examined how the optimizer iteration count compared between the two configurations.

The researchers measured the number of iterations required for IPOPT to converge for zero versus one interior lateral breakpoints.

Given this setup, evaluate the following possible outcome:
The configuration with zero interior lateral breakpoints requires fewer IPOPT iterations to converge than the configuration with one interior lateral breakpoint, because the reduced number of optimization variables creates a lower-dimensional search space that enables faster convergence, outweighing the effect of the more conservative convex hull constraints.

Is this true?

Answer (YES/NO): NO